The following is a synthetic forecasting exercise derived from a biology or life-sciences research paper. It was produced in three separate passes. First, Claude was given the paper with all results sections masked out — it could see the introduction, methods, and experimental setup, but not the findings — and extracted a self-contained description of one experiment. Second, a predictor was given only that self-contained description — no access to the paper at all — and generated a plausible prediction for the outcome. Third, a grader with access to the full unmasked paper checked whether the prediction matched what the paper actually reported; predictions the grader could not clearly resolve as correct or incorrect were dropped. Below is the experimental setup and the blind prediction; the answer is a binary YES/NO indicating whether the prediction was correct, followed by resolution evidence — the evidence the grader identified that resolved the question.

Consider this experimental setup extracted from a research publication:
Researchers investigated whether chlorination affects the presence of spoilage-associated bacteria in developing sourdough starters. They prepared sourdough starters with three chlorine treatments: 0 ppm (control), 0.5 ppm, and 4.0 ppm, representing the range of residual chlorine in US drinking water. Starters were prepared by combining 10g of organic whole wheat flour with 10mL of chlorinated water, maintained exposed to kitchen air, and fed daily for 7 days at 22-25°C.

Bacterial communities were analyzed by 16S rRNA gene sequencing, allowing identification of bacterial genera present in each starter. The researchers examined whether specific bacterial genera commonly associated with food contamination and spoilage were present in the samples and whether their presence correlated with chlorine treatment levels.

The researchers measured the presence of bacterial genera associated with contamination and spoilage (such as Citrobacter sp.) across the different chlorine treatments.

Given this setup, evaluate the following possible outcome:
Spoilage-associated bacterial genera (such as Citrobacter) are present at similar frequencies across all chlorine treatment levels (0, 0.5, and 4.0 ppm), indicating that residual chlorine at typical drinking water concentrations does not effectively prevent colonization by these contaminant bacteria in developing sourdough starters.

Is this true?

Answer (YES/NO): NO